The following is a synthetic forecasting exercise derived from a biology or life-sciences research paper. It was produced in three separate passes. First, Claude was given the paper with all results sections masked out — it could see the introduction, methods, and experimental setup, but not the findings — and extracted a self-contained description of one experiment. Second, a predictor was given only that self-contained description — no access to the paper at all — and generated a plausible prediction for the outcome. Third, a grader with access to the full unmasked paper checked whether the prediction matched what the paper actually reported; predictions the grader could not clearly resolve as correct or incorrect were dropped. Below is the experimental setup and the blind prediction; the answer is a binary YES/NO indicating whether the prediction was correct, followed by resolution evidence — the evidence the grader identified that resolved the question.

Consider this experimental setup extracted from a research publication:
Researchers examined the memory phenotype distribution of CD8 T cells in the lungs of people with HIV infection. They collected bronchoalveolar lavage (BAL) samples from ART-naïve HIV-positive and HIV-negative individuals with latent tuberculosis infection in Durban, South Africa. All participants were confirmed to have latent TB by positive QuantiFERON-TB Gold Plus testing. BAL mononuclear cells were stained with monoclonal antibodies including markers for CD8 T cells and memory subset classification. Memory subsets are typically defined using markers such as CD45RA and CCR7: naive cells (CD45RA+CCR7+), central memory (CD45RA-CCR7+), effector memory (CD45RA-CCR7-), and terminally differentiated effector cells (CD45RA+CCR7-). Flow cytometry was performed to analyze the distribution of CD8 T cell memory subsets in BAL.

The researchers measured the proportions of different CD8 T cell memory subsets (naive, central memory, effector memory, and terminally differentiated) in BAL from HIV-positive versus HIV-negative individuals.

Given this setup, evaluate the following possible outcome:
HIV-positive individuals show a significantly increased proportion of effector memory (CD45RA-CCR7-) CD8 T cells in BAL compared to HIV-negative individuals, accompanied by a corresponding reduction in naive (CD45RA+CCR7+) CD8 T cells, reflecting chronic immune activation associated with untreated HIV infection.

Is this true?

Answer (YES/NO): NO